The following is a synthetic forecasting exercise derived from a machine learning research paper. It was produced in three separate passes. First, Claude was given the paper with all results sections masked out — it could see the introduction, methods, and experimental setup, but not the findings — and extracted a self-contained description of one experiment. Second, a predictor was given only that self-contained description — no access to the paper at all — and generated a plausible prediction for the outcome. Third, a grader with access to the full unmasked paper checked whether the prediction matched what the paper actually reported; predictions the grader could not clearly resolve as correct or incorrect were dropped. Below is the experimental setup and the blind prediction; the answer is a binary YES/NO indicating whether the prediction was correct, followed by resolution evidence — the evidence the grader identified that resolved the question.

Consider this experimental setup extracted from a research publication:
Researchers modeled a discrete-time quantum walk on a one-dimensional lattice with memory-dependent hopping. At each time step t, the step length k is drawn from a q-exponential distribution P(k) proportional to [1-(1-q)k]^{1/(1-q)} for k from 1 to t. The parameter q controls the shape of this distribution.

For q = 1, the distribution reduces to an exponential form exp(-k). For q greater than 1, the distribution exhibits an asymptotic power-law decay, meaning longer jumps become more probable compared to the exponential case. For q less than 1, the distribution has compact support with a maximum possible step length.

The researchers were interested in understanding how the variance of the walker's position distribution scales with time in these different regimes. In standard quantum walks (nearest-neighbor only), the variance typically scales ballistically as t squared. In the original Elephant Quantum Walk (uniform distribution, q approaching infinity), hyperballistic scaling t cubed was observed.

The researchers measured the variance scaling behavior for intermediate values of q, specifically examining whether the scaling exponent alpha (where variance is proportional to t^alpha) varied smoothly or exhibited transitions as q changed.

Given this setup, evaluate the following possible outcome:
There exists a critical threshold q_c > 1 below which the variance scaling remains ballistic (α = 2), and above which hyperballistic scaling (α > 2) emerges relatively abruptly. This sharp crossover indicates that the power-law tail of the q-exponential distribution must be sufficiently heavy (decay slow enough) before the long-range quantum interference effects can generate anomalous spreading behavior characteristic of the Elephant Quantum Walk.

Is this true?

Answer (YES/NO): NO